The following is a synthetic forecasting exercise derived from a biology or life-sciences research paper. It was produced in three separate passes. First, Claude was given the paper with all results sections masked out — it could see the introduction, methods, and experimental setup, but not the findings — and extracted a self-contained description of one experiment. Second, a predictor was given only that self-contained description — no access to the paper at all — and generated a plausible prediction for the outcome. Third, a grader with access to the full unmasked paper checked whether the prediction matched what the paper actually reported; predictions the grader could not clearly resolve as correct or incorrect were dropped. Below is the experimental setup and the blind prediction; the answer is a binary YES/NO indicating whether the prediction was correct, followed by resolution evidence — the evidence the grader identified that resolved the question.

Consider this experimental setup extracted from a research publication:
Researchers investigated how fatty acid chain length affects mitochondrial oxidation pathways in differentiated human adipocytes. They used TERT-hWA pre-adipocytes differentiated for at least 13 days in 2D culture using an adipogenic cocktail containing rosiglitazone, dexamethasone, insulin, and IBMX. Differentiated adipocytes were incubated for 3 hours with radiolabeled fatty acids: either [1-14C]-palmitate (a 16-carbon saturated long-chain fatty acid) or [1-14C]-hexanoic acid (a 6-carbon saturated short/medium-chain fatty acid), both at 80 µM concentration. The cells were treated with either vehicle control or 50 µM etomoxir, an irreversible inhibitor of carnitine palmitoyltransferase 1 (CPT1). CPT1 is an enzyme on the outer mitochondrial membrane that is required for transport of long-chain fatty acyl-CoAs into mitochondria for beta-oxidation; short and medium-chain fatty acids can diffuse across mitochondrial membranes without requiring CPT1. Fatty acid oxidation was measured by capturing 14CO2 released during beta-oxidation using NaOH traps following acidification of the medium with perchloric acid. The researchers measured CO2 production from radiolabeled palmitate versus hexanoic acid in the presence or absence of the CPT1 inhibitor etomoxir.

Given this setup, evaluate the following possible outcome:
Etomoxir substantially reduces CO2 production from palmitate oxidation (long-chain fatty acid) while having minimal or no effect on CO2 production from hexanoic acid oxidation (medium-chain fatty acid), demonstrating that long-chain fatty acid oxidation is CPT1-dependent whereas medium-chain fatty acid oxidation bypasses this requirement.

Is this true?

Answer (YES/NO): YES